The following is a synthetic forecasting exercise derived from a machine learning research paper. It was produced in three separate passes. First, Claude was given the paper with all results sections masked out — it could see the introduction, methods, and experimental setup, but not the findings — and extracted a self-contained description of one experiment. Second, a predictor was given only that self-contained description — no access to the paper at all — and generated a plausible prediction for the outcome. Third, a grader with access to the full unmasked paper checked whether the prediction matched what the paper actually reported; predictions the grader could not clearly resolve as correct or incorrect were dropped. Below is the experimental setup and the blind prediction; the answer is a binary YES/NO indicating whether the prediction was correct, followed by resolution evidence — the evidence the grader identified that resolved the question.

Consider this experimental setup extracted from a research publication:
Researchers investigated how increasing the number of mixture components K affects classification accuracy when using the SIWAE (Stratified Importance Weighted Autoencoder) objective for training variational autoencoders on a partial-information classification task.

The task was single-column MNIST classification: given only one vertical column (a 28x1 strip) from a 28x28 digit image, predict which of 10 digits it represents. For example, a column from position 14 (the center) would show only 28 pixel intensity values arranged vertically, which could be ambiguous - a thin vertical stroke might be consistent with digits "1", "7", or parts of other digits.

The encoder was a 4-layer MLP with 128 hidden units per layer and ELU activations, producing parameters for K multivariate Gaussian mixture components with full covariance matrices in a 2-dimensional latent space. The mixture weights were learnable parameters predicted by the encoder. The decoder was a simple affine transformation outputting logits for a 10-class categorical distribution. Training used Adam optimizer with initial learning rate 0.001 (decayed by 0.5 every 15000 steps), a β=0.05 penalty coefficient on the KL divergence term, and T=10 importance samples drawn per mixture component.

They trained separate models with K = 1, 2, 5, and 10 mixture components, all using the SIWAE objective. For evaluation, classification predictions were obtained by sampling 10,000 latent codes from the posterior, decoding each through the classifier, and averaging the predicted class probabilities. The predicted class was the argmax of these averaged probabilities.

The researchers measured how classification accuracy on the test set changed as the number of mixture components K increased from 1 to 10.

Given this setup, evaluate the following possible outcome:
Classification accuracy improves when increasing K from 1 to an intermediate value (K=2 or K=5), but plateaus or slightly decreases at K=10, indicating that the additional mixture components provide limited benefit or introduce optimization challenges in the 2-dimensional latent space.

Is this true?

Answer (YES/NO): NO